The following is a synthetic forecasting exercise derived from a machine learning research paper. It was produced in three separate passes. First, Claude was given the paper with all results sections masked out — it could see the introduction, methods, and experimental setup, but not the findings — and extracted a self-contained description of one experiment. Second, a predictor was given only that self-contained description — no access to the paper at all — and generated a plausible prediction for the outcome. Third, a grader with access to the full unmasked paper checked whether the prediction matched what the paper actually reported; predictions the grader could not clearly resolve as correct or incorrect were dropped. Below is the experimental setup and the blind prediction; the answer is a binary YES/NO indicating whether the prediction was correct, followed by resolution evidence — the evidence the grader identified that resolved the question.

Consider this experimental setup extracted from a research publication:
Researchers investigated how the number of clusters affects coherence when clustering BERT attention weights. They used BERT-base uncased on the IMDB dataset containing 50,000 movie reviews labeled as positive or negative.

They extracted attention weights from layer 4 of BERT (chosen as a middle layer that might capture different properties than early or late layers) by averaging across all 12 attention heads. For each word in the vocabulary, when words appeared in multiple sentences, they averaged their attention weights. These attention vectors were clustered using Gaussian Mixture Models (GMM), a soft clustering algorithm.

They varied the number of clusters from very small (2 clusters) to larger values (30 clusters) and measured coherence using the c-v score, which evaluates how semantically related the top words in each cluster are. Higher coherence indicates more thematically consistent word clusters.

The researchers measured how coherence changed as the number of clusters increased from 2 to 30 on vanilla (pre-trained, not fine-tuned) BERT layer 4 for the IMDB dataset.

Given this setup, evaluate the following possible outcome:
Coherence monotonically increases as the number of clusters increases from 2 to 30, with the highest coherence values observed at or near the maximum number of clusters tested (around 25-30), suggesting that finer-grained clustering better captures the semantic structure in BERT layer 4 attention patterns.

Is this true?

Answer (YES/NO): NO